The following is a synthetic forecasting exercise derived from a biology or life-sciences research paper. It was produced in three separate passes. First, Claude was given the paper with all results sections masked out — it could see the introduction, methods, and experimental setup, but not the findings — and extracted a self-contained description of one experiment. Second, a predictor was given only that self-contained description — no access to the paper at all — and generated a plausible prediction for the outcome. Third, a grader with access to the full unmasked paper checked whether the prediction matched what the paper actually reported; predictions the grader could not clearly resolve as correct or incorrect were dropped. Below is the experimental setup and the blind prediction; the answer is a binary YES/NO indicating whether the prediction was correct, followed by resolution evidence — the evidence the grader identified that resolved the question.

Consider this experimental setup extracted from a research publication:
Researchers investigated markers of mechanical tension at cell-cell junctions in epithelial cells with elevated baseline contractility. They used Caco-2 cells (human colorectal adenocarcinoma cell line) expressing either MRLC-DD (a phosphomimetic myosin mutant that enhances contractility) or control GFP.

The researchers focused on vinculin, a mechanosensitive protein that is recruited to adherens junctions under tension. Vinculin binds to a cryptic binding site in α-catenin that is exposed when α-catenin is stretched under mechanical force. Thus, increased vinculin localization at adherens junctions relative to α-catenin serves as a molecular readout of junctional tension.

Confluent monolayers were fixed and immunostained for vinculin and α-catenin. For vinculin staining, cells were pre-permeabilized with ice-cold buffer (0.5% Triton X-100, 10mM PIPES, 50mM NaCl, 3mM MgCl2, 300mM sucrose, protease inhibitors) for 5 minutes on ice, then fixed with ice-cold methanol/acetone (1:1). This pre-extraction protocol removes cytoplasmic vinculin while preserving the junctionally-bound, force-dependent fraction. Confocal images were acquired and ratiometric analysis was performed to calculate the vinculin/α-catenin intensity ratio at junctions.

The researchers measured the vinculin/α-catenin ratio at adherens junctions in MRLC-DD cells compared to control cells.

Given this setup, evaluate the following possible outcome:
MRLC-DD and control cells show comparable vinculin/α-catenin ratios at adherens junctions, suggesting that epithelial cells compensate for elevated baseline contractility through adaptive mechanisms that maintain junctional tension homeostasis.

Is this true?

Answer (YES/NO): NO